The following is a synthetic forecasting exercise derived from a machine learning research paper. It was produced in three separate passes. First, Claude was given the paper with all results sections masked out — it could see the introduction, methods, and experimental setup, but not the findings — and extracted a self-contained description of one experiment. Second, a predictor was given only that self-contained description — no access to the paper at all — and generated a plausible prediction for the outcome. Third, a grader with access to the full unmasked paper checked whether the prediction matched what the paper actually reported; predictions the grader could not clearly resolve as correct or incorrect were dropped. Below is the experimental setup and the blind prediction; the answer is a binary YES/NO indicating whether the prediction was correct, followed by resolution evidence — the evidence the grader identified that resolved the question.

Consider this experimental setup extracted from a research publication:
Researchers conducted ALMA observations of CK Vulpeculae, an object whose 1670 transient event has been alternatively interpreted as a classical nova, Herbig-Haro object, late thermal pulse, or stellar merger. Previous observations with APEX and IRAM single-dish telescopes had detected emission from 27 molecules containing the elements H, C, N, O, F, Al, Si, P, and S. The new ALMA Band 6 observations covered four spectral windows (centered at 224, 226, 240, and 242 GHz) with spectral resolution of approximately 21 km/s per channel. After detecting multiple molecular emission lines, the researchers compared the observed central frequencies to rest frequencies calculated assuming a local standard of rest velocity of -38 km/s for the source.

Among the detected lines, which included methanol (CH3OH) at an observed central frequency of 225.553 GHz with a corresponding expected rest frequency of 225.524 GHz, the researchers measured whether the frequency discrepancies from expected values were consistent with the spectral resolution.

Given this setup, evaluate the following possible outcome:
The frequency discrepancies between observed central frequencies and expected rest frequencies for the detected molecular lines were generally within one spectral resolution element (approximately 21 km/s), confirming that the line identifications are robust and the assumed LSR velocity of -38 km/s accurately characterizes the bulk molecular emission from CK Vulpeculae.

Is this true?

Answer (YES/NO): NO